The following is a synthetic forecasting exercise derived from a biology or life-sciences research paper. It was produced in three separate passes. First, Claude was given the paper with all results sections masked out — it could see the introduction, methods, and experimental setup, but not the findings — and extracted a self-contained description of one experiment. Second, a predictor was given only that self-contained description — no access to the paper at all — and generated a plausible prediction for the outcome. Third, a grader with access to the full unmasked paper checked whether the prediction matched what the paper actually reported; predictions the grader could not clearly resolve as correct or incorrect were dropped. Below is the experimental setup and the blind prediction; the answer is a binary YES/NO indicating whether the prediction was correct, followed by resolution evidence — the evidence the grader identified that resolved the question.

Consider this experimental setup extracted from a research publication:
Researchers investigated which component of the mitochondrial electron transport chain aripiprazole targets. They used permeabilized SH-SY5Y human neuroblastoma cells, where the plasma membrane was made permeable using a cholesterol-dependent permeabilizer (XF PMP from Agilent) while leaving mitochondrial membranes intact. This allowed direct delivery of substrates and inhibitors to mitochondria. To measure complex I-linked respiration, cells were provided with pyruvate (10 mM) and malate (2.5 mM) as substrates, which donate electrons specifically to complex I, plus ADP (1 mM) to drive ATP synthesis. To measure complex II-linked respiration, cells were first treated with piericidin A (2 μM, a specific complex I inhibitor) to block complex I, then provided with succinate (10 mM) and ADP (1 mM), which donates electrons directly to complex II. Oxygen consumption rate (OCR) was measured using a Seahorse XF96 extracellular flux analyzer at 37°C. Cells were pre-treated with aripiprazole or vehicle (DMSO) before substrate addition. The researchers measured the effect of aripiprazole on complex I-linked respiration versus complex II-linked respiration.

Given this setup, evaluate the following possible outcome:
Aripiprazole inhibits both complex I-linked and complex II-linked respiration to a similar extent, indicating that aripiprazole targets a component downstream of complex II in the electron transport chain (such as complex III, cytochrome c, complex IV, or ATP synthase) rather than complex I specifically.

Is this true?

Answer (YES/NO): NO